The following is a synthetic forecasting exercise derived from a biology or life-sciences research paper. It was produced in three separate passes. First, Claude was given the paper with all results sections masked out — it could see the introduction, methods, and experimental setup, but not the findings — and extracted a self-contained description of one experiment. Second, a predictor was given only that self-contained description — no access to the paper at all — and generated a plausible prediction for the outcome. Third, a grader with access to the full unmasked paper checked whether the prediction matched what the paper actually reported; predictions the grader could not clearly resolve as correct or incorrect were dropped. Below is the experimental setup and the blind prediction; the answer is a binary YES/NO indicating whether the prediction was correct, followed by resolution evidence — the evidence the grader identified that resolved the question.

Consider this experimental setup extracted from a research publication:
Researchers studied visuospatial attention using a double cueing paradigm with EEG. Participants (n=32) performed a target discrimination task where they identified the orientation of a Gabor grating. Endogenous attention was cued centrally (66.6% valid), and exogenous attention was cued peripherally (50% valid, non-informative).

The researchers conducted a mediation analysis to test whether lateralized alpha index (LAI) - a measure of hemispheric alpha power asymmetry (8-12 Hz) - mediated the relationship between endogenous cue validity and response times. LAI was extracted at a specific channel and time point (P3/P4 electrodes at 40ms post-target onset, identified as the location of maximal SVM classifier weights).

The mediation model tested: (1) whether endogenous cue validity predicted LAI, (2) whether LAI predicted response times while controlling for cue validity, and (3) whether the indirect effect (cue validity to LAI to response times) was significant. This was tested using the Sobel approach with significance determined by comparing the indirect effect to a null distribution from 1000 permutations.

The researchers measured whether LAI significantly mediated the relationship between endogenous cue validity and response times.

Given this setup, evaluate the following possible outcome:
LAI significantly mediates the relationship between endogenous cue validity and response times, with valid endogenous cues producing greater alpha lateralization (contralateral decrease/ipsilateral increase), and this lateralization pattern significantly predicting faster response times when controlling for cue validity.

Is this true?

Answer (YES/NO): NO